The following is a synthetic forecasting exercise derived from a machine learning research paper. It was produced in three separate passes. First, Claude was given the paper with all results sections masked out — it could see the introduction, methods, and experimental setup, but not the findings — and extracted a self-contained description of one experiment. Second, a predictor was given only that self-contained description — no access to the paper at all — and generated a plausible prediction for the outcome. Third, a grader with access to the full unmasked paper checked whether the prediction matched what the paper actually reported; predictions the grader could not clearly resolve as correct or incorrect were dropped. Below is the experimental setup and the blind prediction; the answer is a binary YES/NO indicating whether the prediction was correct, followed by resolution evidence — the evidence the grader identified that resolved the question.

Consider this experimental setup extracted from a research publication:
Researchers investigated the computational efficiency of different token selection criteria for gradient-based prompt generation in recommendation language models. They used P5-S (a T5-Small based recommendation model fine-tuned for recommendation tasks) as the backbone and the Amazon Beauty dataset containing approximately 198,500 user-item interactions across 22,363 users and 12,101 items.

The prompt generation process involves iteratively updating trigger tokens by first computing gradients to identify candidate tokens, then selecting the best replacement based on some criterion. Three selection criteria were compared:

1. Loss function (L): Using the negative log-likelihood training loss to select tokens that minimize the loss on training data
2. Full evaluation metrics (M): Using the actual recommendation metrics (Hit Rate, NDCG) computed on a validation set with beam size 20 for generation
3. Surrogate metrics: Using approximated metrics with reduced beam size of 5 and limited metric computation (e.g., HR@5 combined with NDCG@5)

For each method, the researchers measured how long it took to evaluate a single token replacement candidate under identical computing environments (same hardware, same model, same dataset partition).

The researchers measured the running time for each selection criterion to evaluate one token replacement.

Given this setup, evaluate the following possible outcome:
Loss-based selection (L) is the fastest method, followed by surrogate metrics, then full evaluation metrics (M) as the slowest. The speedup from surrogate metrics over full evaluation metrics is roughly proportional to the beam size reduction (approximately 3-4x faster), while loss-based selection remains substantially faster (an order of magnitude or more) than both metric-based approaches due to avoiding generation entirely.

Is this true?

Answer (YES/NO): NO